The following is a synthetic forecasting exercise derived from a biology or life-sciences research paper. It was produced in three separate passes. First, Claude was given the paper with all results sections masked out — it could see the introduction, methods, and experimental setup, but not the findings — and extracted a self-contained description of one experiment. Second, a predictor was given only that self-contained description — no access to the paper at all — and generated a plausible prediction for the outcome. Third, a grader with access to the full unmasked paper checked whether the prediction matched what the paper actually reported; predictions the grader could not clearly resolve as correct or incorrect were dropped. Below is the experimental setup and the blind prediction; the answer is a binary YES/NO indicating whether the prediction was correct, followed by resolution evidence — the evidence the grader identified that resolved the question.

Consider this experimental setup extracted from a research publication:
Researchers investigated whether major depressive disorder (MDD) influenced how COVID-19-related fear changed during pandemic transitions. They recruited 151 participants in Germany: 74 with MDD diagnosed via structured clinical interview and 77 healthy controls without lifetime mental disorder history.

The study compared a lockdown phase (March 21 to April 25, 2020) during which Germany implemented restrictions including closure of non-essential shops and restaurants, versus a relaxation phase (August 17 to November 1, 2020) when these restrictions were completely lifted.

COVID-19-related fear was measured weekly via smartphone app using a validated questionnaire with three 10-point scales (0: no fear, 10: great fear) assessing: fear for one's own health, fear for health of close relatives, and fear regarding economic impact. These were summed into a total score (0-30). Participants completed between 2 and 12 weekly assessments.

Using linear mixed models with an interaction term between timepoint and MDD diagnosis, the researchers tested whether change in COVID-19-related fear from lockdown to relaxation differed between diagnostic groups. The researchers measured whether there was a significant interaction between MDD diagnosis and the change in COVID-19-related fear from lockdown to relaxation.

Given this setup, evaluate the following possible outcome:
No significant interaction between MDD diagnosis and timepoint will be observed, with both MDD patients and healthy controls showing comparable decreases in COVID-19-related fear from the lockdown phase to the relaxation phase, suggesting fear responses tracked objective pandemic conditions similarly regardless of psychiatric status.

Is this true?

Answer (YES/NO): NO